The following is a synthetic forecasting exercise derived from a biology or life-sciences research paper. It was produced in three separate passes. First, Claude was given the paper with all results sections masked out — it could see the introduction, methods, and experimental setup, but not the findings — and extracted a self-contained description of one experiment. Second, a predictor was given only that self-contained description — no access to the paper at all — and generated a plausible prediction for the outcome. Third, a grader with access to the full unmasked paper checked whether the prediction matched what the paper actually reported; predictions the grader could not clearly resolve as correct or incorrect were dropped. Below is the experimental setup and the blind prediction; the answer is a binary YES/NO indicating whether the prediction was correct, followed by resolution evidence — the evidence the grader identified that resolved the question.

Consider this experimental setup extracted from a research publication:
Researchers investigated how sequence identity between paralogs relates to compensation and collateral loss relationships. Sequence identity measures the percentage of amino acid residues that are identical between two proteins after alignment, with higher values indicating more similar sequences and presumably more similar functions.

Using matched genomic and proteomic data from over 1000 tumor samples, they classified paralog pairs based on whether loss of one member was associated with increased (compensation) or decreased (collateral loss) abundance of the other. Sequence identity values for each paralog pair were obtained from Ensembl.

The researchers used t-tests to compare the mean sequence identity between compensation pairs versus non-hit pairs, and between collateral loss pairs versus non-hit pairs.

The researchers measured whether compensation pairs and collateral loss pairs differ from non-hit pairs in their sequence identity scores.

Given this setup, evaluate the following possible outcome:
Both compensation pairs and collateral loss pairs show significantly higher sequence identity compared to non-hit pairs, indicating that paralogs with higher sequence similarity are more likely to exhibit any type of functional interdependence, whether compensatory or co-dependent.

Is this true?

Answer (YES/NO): NO